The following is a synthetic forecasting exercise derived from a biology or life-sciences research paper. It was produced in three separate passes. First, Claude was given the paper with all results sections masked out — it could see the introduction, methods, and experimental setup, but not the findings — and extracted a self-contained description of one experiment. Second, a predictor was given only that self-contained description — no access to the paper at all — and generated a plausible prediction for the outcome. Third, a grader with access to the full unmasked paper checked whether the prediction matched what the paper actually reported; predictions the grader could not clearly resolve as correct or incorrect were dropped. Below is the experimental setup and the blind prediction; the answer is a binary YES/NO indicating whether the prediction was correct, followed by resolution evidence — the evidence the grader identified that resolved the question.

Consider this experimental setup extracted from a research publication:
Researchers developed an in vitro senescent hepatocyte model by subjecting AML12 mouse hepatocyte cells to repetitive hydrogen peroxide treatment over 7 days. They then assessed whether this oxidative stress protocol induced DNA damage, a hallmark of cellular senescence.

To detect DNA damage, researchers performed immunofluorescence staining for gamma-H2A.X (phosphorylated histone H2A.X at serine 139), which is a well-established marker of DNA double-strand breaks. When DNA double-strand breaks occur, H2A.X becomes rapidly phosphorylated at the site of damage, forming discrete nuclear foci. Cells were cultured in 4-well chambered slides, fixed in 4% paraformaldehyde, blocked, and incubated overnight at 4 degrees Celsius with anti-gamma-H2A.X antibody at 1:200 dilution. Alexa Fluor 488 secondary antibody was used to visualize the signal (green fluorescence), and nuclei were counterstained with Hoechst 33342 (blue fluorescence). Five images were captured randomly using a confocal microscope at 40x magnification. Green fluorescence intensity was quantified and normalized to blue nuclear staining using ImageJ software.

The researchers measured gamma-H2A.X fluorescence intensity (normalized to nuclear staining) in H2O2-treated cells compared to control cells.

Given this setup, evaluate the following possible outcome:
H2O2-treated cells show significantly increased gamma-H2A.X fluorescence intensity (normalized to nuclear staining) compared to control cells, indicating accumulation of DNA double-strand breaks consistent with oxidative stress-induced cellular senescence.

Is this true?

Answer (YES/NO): YES